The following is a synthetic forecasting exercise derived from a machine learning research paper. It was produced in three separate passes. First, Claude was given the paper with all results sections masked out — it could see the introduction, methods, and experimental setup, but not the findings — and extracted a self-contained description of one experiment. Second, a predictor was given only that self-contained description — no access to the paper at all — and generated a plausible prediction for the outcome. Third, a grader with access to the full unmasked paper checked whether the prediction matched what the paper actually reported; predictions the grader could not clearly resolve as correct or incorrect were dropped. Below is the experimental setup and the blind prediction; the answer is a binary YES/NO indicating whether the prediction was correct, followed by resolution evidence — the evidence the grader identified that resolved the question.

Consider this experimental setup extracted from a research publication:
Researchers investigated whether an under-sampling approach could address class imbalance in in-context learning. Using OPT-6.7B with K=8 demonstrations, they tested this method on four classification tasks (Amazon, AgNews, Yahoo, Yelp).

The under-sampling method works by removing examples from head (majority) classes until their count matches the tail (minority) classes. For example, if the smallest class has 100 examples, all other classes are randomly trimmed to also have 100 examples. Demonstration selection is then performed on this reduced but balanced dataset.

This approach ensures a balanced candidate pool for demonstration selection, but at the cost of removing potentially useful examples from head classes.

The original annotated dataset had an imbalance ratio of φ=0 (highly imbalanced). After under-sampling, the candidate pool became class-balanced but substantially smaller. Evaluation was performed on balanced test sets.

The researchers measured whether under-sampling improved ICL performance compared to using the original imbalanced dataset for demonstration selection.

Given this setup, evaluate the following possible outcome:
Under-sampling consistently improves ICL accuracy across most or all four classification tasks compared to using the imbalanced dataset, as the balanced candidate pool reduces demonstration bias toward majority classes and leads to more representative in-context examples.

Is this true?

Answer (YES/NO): NO